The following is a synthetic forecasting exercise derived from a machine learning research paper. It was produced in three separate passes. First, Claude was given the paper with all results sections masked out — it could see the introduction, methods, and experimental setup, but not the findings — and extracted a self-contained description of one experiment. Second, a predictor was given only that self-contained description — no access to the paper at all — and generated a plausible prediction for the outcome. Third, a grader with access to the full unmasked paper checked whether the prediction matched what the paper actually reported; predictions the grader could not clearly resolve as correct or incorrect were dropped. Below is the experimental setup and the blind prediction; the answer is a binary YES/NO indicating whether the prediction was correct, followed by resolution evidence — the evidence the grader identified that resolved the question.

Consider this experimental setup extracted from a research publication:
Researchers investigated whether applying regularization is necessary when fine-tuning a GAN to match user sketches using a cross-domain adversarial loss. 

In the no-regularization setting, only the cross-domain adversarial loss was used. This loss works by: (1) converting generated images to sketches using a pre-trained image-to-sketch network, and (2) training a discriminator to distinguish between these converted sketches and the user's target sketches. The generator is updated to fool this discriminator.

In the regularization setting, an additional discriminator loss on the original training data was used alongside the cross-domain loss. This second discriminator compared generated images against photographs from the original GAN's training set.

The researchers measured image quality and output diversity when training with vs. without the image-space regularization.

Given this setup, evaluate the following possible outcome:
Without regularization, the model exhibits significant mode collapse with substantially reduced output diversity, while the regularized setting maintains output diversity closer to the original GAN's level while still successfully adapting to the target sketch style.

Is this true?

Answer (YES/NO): YES